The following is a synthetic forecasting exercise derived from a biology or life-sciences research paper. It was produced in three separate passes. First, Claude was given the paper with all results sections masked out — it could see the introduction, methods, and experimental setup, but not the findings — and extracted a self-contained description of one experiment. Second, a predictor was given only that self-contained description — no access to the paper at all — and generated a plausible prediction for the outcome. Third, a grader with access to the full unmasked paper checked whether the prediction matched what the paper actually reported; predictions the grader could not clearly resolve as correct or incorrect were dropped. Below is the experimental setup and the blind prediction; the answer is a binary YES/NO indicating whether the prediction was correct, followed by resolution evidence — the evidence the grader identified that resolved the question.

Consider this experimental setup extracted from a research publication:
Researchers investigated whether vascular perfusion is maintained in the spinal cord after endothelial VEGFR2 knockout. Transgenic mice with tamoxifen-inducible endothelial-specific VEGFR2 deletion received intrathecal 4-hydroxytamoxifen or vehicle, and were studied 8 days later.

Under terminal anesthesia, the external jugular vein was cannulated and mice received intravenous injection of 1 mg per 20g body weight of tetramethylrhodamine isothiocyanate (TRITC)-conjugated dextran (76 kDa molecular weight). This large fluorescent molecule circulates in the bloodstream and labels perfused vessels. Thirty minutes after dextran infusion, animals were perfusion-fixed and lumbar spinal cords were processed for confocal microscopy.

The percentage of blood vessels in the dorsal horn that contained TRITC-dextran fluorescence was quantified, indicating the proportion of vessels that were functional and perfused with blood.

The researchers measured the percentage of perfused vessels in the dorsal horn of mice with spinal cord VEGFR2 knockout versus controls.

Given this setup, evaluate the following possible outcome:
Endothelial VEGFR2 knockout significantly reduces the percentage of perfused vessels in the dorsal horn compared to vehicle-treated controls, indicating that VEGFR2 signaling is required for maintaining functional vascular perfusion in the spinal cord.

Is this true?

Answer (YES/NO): YES